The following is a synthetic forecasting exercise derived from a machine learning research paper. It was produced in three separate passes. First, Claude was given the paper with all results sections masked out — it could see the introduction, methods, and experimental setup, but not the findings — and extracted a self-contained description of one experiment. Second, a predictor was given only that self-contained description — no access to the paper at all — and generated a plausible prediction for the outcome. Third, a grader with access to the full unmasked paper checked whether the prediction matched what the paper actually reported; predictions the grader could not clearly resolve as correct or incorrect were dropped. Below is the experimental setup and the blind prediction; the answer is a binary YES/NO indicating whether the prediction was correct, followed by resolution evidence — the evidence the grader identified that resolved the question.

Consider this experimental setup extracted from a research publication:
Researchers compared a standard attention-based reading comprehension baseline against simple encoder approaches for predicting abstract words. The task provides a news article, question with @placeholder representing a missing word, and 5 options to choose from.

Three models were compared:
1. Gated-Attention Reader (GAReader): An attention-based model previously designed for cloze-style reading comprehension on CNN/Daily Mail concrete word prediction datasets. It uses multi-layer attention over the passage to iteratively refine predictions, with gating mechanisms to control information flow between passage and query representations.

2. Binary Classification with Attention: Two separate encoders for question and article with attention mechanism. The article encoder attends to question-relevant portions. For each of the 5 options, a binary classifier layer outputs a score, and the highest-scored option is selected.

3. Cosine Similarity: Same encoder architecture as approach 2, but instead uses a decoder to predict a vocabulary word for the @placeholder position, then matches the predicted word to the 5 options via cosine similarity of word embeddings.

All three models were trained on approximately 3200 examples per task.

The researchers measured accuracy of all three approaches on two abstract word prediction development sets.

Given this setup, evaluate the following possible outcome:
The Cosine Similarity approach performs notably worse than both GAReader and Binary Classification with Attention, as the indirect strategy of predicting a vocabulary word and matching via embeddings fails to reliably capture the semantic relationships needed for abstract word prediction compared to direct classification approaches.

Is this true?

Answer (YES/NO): NO